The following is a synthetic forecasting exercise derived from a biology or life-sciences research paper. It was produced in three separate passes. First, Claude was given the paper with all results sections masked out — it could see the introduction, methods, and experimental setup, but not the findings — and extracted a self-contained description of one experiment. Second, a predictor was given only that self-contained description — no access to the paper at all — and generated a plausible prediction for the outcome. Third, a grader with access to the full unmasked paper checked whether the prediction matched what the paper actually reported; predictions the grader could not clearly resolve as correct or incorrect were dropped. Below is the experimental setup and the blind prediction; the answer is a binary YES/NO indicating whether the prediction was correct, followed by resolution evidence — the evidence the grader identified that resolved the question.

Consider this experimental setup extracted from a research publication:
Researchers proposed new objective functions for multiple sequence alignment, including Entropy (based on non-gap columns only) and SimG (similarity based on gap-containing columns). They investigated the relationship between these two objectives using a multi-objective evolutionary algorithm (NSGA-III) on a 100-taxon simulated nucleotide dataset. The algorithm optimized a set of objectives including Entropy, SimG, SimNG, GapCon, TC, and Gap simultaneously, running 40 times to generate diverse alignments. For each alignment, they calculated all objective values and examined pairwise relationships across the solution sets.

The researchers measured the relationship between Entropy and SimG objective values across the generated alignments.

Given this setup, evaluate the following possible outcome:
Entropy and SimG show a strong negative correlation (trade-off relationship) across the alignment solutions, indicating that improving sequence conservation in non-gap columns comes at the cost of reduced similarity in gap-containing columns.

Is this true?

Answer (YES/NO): NO